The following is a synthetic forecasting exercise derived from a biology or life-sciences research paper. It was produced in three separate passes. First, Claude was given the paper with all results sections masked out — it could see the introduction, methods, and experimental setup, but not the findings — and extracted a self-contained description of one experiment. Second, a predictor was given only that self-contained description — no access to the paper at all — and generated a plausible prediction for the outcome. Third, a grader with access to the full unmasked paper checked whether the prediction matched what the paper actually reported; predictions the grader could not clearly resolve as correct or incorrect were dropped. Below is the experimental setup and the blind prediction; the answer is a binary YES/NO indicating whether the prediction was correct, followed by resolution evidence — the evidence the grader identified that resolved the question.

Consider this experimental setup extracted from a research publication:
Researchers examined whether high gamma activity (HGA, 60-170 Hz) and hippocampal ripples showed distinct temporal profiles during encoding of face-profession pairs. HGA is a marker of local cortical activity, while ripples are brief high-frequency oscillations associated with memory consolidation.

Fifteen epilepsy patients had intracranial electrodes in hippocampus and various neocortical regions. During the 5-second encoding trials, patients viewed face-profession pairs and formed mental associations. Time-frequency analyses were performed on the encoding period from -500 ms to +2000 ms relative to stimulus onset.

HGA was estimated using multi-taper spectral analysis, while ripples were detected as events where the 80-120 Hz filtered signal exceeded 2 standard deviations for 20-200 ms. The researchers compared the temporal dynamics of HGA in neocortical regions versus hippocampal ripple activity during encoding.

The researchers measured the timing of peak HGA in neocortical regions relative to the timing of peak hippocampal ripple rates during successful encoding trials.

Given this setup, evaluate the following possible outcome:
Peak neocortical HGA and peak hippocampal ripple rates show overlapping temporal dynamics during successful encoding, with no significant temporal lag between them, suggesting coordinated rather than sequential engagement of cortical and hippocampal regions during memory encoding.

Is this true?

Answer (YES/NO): NO